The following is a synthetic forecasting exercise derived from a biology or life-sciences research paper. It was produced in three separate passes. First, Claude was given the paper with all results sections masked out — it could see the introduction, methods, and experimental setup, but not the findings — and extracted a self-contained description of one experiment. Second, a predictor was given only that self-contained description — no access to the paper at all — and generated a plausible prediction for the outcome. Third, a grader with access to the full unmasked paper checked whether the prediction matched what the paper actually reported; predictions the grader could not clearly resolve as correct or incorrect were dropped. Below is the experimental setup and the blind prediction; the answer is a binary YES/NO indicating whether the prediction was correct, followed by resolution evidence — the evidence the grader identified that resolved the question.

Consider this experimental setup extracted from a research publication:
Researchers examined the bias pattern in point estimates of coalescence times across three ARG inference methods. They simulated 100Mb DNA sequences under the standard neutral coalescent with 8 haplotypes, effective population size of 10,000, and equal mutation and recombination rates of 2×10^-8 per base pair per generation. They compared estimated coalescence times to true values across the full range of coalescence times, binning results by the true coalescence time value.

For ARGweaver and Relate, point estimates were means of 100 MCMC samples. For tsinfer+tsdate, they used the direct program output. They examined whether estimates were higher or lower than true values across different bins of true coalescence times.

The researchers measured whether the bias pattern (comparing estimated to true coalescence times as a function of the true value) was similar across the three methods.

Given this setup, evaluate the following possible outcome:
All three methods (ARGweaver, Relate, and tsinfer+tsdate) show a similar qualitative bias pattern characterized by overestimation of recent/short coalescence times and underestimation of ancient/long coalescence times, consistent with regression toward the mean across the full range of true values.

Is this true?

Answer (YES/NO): YES